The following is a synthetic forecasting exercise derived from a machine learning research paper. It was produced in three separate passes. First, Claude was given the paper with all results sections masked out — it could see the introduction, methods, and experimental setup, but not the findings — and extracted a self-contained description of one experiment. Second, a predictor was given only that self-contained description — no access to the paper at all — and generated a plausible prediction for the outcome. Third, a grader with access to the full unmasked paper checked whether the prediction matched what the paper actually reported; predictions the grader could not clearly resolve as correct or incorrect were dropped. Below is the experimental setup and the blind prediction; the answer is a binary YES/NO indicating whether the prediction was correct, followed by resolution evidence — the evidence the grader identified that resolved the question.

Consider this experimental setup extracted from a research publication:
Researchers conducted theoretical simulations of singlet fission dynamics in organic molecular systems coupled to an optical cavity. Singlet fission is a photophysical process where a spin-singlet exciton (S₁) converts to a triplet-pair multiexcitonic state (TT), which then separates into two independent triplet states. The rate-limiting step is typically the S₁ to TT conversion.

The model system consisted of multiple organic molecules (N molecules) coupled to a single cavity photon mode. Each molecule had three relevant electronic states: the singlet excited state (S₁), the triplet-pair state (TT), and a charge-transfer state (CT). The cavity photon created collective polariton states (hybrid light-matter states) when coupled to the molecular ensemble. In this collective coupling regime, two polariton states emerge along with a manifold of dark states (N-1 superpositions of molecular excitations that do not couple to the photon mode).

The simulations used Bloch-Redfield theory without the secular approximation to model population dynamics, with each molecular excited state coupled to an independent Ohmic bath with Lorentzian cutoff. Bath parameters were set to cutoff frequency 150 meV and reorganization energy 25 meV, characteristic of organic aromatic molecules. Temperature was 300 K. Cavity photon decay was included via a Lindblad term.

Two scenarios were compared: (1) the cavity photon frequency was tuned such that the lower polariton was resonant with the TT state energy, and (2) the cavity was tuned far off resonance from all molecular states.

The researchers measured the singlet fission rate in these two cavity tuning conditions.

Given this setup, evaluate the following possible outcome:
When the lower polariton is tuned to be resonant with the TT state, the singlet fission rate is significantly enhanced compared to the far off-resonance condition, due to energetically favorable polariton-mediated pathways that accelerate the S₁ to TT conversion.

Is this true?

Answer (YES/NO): YES